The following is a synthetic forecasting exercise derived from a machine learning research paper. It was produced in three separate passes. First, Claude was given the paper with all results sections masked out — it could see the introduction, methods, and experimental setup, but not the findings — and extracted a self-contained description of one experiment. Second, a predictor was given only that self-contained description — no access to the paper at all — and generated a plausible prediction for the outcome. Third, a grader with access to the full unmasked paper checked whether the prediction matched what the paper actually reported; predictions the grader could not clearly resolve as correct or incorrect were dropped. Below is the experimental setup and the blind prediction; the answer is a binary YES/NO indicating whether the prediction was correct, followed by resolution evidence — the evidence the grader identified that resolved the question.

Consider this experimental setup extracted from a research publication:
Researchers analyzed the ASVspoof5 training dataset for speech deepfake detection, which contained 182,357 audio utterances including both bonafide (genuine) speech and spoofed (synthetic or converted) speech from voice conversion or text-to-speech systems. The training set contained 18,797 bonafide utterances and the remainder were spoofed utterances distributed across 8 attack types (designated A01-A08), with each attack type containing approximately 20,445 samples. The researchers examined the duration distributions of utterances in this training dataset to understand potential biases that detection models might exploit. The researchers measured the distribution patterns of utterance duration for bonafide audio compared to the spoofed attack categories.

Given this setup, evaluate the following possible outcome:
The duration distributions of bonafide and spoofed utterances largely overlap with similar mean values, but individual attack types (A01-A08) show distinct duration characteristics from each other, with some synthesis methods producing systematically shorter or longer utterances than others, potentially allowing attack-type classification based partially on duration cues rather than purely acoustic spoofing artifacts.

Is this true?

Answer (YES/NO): NO